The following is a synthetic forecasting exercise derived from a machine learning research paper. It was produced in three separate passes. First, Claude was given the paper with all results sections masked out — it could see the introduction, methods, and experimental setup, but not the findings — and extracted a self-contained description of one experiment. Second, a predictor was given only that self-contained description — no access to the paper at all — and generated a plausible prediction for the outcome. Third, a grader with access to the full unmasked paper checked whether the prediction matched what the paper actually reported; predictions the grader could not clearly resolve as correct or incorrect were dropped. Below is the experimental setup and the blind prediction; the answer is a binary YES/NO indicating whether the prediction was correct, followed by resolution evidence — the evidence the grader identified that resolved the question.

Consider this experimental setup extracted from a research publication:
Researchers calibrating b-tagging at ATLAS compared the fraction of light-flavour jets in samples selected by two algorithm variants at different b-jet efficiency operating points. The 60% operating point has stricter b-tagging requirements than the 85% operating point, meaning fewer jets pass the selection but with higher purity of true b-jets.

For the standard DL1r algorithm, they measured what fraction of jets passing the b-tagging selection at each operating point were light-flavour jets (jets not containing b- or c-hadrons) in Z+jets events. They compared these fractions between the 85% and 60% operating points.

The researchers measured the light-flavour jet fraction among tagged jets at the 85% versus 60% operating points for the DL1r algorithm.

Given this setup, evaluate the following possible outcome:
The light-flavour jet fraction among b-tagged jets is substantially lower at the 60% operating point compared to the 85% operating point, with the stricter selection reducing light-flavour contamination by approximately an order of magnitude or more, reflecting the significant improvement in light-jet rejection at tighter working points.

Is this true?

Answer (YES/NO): YES